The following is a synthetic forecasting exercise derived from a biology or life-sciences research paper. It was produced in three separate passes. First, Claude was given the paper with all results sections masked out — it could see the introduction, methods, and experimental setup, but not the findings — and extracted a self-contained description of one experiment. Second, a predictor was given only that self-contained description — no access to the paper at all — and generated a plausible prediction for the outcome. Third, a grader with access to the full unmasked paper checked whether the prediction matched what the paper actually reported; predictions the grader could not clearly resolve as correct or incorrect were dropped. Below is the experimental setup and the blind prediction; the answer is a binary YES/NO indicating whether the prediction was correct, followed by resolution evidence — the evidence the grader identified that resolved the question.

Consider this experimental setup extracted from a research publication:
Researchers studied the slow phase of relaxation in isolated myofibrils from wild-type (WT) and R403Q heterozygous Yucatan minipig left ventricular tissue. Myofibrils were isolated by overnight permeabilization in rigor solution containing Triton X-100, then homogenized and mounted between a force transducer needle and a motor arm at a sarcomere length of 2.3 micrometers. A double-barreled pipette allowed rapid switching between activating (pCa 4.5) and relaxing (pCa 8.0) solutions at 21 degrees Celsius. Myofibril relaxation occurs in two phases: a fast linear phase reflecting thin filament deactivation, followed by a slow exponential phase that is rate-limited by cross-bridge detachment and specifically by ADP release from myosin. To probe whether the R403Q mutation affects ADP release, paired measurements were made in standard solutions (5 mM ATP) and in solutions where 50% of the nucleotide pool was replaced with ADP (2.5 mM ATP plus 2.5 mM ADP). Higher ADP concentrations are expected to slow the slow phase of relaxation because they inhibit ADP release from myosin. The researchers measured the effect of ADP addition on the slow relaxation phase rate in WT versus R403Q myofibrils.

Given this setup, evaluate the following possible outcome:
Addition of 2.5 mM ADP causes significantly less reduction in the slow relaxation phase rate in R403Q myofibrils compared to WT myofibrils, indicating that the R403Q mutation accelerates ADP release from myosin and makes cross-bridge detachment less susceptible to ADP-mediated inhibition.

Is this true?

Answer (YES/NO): NO